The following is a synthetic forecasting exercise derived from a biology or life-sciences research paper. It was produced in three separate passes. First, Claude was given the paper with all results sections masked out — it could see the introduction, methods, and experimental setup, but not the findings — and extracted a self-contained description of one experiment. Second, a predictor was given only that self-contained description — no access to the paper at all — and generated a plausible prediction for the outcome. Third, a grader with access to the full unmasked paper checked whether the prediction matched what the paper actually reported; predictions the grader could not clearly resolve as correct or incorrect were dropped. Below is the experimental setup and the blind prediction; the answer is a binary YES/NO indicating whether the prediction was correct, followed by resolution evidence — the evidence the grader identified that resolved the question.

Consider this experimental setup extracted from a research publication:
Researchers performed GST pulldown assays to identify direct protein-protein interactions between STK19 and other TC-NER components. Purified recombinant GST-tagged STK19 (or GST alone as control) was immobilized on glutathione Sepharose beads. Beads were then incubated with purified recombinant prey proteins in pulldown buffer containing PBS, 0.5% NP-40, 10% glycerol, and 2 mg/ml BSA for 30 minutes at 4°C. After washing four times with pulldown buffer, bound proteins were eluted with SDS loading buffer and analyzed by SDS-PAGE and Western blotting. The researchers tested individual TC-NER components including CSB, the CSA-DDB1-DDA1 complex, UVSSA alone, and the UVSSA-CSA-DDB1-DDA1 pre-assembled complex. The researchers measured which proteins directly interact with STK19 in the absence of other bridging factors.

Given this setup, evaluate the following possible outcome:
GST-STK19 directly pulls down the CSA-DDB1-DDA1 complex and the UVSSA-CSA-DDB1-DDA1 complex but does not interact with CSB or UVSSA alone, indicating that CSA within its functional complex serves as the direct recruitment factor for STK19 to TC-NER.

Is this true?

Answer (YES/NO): NO